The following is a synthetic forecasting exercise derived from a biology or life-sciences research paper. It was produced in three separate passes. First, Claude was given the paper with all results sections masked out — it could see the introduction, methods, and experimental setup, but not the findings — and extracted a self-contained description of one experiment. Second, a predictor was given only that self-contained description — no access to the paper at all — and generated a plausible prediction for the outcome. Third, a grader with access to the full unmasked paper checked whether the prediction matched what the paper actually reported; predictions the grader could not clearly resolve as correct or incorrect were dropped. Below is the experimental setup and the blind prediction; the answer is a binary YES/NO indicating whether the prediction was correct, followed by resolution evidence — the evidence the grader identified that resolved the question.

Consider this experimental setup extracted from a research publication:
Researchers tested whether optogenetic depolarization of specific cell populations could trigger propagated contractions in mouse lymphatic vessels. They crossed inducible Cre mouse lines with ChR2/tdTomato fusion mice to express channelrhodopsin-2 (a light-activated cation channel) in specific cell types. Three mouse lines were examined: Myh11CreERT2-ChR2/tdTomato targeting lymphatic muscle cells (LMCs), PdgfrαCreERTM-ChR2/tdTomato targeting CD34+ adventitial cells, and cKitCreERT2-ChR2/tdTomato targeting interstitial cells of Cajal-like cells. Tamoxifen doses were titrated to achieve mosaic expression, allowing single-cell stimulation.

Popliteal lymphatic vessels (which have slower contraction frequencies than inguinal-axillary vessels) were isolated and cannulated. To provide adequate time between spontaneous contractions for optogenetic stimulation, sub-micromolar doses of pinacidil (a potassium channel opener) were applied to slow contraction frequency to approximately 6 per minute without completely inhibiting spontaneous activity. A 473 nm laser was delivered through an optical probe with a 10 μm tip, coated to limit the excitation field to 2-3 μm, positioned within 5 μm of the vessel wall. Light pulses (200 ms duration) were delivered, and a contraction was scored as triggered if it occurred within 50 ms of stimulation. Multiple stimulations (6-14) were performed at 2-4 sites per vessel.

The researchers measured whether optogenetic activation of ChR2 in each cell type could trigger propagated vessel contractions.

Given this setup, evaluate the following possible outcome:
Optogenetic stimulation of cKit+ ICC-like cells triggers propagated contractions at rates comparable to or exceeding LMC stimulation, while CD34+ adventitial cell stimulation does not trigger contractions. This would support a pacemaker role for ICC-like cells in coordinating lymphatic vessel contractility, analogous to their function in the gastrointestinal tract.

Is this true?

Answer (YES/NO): NO